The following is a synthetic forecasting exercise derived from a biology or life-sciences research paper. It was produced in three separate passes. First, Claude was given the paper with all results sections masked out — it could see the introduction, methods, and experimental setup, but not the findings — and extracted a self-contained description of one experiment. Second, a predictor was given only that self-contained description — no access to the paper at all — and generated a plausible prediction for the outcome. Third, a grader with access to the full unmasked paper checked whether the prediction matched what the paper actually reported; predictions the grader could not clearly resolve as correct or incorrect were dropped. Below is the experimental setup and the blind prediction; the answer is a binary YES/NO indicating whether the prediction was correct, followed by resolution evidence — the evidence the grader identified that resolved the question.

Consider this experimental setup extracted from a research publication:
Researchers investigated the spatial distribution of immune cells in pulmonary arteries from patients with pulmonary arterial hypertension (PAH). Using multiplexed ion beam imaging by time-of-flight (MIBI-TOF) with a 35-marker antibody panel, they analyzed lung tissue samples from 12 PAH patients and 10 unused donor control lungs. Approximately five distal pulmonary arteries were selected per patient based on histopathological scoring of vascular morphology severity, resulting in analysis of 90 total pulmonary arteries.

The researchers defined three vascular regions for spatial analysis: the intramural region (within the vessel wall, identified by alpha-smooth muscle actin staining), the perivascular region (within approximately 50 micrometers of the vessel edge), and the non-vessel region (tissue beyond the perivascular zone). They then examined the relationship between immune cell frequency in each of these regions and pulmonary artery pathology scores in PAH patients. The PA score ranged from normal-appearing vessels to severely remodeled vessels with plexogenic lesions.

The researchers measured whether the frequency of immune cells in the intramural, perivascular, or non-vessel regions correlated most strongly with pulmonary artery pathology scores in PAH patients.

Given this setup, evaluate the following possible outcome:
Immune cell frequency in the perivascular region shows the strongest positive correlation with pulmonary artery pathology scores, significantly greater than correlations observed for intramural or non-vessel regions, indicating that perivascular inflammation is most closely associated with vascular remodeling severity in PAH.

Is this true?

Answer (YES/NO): NO